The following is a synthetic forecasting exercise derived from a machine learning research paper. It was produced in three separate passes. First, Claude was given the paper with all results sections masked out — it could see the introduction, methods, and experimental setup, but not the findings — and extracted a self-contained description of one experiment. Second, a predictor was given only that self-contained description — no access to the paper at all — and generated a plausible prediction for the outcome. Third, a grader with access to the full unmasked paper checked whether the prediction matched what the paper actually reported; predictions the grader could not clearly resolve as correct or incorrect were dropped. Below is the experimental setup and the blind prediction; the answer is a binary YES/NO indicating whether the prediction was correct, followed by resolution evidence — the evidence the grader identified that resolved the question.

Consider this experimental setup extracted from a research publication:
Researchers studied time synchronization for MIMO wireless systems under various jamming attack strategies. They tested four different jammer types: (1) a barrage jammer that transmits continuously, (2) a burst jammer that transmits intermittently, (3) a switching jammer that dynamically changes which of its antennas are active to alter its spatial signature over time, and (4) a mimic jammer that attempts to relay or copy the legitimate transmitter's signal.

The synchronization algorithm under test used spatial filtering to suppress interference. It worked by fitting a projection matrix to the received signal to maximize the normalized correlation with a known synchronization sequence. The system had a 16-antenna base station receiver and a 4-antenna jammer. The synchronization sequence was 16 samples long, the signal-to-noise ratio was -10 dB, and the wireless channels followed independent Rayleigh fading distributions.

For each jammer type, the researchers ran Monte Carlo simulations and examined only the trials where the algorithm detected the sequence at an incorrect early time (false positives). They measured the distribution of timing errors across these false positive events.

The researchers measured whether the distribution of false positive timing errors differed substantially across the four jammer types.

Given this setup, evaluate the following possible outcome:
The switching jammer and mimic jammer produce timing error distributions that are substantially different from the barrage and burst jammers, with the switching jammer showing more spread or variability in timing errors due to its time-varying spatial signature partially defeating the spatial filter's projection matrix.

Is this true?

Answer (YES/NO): NO